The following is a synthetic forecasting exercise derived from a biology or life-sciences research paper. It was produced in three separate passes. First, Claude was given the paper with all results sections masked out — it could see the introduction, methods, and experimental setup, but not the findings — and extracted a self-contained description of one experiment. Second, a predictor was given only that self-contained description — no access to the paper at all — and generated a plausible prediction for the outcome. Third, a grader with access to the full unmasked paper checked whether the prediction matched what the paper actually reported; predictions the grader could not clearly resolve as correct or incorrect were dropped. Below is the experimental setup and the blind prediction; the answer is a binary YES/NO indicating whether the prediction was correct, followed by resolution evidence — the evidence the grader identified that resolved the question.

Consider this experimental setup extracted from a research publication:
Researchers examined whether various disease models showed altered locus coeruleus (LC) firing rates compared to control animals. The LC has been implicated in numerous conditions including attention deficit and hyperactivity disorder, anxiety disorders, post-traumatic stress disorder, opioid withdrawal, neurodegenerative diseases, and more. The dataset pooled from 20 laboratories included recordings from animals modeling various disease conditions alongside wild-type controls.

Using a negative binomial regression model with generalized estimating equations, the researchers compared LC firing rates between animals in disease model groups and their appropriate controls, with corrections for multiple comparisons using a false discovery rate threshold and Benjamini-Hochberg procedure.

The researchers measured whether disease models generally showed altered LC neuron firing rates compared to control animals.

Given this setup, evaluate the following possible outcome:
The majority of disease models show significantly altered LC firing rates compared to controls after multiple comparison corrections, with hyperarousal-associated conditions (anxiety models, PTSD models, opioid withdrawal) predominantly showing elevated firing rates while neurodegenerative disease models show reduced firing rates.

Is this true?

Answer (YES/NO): NO